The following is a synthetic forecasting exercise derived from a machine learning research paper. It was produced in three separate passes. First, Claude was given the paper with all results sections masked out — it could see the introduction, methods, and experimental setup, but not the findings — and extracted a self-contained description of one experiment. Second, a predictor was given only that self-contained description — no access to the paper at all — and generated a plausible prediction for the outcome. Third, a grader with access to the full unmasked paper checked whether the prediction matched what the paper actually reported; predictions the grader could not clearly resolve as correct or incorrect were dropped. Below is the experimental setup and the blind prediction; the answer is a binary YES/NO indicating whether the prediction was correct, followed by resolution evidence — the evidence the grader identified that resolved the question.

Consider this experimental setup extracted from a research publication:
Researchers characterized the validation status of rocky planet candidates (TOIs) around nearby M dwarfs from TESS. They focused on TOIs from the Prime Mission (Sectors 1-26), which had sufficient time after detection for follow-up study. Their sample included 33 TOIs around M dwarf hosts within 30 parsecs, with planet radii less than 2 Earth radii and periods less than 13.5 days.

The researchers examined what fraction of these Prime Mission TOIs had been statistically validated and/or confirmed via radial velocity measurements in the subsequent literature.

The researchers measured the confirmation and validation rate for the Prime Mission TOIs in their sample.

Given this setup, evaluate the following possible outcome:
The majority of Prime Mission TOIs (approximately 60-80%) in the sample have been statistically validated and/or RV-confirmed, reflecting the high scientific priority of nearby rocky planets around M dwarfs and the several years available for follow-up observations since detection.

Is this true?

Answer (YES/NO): YES